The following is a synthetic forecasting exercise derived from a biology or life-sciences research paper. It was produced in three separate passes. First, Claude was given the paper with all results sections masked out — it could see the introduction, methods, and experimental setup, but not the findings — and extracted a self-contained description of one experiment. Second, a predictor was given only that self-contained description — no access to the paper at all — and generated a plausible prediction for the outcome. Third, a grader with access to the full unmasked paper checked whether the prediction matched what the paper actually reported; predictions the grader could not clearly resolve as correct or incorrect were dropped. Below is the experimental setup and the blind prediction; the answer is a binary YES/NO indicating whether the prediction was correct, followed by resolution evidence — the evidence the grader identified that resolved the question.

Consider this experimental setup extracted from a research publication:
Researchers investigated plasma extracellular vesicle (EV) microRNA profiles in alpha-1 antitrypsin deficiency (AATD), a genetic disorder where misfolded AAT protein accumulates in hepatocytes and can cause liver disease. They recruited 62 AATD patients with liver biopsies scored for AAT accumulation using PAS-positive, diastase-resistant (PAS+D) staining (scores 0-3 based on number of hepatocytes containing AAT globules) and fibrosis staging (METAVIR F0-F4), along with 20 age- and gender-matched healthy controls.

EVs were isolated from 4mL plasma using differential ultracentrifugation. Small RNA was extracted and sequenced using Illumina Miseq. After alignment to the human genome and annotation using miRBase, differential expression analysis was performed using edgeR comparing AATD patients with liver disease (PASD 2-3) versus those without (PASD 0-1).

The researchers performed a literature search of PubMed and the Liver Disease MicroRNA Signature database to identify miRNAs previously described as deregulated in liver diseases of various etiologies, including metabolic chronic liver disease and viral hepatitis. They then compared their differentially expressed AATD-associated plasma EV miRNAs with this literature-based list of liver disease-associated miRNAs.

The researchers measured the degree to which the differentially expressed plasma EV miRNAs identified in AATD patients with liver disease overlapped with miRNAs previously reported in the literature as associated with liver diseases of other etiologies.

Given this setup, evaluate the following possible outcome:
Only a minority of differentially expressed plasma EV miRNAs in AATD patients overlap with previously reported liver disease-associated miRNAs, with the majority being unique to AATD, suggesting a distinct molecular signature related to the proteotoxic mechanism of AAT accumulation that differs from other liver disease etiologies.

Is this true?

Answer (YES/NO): NO